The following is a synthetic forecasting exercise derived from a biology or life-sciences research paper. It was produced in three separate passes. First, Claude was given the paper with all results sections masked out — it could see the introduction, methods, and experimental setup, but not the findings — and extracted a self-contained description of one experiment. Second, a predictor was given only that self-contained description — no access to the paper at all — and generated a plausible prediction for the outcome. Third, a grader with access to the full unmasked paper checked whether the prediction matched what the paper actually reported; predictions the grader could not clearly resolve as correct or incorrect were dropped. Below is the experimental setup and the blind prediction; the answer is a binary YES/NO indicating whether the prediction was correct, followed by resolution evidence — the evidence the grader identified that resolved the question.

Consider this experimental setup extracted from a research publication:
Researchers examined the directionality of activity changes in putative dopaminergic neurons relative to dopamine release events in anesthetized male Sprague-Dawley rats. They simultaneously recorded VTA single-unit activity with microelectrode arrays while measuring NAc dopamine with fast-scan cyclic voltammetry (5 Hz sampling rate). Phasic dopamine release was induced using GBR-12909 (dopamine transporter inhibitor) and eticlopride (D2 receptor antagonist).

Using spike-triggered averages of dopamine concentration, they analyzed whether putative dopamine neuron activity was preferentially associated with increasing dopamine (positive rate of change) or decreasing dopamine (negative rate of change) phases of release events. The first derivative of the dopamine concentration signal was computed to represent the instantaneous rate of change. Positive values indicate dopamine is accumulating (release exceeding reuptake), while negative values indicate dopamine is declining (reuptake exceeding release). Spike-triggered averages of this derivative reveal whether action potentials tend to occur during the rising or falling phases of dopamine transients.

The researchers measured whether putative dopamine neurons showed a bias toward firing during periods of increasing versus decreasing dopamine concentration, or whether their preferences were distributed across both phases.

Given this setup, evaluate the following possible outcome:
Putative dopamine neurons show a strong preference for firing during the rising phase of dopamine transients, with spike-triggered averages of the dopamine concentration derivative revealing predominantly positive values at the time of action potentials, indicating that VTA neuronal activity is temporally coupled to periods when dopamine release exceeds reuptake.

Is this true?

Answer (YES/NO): NO